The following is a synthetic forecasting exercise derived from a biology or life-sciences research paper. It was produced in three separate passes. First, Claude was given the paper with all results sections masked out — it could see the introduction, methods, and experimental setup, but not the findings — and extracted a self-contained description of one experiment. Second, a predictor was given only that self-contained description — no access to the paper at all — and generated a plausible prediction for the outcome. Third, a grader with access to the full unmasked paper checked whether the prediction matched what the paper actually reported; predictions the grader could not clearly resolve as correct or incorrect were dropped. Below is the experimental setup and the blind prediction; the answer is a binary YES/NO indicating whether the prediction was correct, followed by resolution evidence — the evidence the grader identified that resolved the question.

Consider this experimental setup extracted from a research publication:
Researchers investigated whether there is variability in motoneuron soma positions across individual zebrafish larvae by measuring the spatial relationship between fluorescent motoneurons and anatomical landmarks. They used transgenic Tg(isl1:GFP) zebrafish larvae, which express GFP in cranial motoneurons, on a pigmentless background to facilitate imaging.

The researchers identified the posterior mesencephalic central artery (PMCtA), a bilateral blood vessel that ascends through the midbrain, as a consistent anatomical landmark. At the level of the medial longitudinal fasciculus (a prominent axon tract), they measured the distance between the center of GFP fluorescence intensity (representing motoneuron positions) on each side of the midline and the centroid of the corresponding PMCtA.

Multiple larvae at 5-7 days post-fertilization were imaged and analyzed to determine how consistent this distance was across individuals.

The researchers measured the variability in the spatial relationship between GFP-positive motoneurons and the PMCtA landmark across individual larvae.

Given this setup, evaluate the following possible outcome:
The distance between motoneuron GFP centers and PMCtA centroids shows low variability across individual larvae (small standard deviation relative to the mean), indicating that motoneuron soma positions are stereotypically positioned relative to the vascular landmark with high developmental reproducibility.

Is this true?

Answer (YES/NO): YES